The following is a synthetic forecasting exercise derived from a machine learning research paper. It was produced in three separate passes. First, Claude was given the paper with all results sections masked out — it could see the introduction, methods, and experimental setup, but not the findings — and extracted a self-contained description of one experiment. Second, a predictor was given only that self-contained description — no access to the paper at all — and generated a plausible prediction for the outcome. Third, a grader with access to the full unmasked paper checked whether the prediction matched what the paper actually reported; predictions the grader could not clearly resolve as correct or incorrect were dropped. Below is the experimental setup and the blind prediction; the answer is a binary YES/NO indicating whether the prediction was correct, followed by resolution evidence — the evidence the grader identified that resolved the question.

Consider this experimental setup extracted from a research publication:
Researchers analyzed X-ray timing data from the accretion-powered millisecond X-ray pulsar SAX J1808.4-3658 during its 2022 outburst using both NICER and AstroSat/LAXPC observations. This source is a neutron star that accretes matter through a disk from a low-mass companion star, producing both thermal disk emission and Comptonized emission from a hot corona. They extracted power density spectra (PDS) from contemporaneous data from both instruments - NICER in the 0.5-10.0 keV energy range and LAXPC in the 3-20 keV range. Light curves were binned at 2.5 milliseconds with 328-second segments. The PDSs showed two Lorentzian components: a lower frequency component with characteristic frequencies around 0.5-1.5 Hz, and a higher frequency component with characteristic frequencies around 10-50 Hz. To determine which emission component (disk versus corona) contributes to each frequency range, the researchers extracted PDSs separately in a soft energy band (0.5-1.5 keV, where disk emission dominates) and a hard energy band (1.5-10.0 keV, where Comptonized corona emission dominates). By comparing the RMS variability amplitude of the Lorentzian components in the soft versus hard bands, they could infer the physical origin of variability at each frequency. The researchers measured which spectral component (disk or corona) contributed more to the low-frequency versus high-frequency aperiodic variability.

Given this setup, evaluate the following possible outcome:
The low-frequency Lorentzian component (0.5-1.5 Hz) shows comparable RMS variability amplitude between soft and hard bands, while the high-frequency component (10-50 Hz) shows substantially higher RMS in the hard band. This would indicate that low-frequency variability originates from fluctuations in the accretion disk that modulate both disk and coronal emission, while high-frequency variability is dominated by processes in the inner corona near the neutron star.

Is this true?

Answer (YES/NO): NO